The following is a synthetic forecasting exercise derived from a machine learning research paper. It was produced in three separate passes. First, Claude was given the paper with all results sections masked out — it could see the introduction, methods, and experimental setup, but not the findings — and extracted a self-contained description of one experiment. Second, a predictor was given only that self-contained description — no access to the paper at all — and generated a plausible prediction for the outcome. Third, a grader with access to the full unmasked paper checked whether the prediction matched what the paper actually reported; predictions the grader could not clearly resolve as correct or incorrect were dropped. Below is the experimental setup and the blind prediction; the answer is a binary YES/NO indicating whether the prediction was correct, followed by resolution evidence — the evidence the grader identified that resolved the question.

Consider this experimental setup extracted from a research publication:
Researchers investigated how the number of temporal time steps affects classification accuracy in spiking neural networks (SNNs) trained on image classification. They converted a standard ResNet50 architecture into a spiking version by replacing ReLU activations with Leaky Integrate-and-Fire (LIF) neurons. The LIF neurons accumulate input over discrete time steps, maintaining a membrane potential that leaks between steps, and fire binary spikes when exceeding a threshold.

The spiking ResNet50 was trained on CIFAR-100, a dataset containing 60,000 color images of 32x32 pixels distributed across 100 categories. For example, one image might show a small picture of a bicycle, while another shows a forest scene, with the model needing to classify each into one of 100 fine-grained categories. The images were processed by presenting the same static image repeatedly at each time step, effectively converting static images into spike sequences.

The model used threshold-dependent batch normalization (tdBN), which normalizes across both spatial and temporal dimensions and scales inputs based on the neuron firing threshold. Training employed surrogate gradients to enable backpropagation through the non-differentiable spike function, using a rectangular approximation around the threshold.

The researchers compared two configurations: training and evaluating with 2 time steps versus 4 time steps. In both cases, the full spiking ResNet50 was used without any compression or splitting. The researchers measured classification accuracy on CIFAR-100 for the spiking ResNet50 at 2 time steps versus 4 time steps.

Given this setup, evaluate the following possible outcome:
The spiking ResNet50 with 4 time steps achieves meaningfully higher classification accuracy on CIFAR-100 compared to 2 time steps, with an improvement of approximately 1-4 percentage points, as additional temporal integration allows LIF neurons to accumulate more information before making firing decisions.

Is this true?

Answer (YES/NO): YES